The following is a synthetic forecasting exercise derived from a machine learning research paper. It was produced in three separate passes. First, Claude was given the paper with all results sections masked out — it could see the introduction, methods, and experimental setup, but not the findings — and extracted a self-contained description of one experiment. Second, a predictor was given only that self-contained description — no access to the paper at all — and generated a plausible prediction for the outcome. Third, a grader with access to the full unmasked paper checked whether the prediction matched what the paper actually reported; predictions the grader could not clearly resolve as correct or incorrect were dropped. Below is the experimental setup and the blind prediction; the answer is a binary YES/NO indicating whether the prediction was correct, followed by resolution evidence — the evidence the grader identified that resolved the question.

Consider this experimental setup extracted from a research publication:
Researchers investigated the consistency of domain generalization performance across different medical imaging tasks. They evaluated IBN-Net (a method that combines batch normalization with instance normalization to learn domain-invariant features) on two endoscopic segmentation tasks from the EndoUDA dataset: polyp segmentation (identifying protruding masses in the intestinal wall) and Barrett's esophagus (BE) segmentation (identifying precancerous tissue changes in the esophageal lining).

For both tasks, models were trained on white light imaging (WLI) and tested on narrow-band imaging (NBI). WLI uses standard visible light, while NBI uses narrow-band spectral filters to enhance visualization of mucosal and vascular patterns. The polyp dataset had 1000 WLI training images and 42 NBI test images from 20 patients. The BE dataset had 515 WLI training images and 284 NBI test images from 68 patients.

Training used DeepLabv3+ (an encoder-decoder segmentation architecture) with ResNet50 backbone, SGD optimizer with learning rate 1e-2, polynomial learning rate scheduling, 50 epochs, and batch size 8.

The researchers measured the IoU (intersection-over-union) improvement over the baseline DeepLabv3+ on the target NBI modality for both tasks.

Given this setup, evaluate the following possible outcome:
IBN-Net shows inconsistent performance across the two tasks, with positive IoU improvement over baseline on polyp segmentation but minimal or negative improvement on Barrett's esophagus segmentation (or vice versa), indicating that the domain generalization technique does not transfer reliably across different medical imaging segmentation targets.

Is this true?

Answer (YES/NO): NO